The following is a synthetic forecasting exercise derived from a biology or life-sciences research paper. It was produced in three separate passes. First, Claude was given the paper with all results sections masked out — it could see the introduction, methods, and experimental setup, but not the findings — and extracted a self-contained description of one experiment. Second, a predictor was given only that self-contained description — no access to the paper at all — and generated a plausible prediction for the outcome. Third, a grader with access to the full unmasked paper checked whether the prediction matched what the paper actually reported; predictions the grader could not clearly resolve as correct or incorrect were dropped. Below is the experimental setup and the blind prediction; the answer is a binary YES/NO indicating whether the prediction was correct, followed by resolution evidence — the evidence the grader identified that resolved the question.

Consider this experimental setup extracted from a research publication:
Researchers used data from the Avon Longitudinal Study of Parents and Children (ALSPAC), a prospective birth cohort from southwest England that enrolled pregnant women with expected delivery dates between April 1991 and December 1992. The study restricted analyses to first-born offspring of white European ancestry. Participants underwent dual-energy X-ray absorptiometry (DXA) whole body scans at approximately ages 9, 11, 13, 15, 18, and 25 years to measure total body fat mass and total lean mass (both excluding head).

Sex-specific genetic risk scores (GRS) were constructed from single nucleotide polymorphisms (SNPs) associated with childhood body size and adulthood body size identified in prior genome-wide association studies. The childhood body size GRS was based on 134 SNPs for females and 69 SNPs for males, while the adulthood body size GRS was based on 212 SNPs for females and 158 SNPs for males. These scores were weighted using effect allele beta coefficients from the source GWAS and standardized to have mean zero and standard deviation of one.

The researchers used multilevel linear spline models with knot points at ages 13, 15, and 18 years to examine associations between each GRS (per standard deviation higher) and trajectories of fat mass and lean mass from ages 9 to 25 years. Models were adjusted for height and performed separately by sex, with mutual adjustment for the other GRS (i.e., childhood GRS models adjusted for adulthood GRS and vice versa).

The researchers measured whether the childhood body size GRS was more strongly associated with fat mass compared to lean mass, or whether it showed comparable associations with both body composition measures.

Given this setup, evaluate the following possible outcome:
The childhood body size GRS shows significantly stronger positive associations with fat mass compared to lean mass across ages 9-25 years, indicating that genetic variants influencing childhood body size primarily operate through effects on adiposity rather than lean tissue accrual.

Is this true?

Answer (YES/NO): YES